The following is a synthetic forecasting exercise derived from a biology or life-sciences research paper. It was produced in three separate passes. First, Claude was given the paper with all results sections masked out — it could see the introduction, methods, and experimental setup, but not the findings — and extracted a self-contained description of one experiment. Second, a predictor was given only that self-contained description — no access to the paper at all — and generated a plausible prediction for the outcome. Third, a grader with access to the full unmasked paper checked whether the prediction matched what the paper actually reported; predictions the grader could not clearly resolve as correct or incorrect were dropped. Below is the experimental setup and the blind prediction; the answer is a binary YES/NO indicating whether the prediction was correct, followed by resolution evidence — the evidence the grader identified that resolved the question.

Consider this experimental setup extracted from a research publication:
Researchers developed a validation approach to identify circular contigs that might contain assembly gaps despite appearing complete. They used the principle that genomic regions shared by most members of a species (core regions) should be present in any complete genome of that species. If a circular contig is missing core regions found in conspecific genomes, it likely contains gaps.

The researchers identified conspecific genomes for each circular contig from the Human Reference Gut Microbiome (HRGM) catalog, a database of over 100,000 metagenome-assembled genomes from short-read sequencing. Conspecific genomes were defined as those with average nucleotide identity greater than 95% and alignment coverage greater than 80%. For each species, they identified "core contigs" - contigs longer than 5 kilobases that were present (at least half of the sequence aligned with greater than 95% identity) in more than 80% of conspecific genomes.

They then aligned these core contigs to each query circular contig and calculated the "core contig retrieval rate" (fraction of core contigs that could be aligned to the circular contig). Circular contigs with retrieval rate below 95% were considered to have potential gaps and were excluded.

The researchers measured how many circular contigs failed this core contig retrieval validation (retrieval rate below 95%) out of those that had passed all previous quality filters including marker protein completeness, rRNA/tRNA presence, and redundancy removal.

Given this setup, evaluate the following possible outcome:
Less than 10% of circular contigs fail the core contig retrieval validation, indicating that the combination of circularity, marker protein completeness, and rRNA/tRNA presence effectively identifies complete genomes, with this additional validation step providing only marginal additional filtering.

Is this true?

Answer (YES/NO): YES